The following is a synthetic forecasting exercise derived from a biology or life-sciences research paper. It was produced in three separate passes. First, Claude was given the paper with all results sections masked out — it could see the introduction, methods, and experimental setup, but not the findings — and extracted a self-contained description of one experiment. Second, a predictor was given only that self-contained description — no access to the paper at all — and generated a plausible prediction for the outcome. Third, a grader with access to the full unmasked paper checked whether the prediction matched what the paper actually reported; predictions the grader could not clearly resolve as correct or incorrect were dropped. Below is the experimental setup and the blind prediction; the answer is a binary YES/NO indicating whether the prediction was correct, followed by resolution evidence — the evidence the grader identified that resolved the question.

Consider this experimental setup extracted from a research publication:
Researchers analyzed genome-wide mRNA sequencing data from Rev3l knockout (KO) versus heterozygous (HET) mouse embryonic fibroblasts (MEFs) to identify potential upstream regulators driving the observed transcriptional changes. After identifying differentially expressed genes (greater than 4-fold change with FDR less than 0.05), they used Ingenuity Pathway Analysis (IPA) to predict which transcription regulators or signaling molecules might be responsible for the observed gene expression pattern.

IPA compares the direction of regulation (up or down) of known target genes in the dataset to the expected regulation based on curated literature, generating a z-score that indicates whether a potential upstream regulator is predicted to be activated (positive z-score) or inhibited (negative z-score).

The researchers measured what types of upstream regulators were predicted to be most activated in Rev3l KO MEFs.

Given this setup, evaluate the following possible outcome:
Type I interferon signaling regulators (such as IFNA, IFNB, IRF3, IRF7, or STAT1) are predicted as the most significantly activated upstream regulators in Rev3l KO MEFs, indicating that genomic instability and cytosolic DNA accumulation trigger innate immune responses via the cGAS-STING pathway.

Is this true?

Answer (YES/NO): YES